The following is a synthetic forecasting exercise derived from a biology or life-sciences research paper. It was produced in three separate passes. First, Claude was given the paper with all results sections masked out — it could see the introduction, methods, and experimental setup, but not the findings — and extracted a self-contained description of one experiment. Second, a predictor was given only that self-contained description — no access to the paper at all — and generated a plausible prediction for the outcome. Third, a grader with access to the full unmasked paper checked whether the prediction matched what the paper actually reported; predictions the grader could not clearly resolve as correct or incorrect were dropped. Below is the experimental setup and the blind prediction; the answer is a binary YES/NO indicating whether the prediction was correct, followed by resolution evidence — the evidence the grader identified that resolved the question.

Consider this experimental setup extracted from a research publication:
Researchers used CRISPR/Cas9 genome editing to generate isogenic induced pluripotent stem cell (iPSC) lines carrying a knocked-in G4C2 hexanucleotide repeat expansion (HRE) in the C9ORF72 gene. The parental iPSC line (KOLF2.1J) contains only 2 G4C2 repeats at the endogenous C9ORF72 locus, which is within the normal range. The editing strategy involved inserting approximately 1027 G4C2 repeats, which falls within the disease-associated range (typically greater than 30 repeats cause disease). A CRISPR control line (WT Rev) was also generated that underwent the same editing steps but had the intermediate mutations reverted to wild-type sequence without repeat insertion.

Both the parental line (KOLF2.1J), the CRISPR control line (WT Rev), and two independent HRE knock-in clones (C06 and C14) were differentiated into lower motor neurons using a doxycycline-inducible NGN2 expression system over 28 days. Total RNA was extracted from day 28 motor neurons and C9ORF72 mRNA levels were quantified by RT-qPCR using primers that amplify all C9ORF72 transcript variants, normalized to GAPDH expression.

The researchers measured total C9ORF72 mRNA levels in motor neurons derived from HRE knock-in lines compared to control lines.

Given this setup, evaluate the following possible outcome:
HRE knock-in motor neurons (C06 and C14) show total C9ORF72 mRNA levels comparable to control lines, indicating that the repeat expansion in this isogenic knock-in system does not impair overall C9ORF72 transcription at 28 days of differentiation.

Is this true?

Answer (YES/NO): NO